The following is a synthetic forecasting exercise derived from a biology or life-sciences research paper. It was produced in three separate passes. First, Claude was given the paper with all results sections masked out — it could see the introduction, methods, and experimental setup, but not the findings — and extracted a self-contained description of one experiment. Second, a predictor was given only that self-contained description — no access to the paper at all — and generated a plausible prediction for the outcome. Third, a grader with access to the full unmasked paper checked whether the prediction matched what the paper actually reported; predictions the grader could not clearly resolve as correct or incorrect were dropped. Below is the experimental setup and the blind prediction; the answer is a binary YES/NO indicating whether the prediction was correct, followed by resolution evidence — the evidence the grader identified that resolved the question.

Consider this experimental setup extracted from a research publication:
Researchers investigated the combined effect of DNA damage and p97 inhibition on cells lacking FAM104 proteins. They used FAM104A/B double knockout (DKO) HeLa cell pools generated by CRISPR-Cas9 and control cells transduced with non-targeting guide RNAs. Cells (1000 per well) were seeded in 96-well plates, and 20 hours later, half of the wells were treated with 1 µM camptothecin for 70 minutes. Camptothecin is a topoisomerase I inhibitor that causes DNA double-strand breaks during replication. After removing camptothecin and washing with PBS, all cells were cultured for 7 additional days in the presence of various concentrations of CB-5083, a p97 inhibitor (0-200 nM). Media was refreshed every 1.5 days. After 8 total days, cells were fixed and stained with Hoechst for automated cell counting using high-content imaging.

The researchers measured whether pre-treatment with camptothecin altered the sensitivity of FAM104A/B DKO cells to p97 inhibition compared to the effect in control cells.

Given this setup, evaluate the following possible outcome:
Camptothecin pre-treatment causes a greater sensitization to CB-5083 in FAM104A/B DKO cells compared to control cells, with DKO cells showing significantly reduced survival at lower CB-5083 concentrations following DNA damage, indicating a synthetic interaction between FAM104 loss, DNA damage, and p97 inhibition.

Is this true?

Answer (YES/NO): YES